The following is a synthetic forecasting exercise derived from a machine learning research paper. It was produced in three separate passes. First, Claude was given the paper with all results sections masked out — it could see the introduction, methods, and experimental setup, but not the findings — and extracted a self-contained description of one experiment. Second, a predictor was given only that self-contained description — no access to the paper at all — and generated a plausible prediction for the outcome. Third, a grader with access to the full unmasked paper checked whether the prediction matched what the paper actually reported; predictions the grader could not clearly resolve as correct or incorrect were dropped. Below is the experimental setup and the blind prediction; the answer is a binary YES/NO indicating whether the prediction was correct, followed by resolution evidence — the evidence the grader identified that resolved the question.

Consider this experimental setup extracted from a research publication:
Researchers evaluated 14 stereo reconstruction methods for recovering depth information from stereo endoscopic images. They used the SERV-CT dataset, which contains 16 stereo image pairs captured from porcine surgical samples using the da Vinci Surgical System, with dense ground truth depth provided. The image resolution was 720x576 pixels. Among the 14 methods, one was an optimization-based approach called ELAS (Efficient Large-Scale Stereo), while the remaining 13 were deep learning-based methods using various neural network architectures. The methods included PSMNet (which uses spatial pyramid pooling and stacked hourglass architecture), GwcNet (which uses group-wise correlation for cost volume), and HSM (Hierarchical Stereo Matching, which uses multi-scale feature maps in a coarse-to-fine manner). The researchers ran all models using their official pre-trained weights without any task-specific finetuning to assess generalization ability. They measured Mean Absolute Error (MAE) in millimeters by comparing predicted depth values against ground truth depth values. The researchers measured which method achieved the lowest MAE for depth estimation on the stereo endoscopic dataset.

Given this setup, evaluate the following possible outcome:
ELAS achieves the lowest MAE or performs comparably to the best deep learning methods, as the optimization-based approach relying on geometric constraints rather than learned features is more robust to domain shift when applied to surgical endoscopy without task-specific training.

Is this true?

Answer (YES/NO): NO